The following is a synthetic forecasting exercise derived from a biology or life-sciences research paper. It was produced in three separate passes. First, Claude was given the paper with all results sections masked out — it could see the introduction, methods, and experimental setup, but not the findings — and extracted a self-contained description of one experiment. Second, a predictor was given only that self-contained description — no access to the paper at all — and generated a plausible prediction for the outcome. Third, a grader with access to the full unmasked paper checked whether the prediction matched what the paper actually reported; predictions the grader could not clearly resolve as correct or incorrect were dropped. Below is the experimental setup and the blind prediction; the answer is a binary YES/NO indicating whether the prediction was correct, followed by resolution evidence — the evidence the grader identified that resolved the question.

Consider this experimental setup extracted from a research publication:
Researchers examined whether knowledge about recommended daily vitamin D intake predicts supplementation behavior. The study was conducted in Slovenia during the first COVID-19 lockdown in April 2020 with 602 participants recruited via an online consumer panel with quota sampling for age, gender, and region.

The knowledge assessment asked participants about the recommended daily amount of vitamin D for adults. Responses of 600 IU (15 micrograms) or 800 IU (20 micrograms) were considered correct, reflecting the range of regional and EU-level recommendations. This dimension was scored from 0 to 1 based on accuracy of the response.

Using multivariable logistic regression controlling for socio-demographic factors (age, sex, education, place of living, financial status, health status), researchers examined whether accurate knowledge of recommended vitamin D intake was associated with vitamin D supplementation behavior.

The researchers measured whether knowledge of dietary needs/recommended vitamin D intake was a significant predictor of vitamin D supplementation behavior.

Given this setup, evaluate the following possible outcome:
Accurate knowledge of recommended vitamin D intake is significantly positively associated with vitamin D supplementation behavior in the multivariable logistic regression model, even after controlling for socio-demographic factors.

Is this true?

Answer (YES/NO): NO